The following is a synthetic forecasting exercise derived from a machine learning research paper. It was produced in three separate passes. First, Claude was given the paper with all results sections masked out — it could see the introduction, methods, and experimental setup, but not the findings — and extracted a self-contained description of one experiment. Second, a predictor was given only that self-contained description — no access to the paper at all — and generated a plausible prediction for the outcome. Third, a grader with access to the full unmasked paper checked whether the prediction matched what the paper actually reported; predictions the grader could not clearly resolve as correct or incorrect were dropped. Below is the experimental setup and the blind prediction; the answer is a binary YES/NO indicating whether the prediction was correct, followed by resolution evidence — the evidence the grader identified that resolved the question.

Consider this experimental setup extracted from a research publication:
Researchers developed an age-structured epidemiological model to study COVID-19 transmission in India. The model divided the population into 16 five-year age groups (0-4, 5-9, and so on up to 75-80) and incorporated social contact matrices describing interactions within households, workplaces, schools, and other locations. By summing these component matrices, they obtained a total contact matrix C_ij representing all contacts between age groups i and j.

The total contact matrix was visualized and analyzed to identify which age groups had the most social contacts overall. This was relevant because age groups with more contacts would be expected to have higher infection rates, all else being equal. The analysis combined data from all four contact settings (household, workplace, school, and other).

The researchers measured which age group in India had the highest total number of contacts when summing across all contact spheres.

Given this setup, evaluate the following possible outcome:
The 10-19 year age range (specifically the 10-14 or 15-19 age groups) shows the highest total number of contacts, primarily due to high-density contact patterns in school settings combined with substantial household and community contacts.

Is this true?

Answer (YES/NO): YES